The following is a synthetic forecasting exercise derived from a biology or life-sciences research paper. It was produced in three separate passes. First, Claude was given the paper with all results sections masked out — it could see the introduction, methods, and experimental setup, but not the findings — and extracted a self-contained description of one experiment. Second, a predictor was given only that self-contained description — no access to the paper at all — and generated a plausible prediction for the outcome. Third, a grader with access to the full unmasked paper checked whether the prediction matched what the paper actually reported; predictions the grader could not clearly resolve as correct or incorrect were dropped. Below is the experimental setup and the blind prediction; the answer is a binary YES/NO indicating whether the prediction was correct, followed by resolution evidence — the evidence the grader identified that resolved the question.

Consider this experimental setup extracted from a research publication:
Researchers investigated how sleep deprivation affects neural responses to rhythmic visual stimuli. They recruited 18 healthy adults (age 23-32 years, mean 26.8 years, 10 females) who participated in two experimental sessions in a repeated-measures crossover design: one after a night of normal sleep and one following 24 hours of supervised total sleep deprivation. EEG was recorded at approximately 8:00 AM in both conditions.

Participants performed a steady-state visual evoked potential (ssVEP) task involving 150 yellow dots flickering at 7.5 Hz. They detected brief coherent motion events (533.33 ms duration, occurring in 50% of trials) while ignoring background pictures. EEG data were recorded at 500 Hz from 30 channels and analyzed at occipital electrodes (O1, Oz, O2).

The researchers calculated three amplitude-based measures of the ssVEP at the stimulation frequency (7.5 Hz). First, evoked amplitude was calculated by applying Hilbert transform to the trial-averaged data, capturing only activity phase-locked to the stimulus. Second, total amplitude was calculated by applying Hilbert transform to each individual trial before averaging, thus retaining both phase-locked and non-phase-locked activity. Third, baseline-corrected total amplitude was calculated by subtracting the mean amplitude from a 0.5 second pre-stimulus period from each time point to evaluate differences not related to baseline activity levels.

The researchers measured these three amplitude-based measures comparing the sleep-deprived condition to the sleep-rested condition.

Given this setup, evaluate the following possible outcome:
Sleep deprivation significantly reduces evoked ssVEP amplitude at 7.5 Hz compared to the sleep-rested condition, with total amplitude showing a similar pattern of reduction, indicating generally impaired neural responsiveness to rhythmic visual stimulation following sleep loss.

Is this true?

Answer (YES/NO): NO